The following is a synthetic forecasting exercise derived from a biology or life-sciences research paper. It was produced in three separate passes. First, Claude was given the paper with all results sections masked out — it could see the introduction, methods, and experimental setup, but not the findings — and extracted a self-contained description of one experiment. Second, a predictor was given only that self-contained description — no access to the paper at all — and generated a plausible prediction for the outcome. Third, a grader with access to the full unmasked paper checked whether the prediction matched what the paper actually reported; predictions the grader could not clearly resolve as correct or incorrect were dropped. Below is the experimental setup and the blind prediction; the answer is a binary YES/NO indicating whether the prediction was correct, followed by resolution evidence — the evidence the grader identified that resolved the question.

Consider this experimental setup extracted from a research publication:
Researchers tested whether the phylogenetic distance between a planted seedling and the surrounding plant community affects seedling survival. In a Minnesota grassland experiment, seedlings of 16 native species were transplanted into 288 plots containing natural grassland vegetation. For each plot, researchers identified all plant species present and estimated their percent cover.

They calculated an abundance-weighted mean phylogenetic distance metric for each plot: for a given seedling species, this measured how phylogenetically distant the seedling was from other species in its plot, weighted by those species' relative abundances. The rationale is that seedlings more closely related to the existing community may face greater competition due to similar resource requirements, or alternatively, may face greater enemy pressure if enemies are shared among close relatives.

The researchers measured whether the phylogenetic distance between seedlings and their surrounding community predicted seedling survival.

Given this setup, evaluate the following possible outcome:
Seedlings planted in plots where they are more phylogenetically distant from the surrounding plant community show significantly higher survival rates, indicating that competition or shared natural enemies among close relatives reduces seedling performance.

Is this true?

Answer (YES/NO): NO